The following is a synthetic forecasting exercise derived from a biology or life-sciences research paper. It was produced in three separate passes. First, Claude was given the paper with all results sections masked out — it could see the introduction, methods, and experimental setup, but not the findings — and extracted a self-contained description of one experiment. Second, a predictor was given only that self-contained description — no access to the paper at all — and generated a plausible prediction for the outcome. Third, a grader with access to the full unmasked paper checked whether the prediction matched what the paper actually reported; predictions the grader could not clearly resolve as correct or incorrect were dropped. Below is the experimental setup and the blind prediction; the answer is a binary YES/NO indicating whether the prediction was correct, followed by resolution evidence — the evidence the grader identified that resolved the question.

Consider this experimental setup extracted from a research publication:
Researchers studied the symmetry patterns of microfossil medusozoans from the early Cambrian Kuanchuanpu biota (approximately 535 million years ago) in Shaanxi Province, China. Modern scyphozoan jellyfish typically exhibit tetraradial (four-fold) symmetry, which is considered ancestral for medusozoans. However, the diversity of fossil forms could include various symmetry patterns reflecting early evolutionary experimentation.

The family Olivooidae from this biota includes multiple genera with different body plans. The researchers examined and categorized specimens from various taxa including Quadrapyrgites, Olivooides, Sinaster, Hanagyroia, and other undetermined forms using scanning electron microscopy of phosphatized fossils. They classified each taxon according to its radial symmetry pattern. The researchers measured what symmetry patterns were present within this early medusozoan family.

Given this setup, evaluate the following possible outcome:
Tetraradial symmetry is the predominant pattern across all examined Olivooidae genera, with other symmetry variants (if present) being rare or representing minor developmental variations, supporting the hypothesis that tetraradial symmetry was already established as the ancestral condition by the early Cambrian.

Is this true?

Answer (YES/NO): NO